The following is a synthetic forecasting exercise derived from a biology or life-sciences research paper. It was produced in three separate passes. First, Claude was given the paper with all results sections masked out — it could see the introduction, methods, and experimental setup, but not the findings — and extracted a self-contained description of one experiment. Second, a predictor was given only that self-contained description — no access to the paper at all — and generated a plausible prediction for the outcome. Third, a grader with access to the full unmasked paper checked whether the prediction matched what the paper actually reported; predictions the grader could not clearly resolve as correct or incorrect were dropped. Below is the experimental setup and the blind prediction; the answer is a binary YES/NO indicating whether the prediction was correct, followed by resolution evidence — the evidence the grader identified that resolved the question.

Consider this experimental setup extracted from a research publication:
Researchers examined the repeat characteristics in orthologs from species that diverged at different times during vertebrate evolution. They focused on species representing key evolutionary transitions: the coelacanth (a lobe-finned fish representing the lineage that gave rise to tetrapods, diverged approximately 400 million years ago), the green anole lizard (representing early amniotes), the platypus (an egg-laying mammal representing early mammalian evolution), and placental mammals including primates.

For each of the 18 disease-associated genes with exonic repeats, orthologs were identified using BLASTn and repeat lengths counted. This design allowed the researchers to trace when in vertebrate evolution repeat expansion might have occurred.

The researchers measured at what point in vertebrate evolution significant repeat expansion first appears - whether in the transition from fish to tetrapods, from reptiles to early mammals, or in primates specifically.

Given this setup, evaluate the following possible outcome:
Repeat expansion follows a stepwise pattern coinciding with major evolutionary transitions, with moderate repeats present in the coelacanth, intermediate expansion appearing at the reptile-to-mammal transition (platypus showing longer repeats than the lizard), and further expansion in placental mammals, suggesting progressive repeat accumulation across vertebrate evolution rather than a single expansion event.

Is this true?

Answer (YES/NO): NO